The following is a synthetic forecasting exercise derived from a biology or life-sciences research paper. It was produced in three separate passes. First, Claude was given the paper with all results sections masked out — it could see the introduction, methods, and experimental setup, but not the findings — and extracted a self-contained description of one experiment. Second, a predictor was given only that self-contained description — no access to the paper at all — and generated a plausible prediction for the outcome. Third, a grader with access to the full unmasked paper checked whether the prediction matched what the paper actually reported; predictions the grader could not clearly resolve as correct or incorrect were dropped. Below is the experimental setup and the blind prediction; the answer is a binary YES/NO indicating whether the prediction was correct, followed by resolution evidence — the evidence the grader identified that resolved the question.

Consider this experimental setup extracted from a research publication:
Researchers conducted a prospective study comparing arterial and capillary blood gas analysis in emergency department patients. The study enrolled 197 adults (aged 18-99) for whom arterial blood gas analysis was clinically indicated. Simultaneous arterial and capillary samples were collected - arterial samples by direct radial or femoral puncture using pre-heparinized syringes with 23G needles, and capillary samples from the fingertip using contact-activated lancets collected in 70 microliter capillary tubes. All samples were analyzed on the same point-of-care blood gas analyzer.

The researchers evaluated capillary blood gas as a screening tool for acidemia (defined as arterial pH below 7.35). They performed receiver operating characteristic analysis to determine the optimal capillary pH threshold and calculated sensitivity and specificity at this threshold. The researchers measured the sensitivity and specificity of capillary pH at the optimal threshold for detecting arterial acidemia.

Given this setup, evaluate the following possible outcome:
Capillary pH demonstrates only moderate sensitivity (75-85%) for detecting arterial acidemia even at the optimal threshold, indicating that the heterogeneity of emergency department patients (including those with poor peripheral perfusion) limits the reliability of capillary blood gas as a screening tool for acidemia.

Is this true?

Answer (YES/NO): NO